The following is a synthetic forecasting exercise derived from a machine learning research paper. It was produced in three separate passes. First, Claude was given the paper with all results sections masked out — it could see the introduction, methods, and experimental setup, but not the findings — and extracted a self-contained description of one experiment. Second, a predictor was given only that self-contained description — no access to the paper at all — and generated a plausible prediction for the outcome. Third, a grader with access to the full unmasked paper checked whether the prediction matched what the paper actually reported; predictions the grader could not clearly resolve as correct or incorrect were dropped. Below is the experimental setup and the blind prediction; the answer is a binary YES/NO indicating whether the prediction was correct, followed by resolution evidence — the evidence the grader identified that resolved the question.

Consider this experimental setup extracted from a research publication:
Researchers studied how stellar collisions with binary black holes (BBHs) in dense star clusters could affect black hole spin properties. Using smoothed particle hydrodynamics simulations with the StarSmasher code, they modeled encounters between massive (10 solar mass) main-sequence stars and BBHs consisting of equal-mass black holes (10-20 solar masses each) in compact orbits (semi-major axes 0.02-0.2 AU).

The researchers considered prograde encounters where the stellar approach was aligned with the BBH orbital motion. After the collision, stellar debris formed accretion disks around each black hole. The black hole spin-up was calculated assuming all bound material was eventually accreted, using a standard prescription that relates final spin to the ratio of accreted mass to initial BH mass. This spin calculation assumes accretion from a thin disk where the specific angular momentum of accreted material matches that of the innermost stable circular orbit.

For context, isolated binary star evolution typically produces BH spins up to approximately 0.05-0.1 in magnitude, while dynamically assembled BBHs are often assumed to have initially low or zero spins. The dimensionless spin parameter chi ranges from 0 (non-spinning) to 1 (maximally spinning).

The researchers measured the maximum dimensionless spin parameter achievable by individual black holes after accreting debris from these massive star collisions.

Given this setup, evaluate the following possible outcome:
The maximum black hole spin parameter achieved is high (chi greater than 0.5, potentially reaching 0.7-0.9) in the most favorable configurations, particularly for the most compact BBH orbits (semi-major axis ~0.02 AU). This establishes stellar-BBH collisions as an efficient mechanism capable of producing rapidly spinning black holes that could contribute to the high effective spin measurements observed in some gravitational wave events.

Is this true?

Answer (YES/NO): NO